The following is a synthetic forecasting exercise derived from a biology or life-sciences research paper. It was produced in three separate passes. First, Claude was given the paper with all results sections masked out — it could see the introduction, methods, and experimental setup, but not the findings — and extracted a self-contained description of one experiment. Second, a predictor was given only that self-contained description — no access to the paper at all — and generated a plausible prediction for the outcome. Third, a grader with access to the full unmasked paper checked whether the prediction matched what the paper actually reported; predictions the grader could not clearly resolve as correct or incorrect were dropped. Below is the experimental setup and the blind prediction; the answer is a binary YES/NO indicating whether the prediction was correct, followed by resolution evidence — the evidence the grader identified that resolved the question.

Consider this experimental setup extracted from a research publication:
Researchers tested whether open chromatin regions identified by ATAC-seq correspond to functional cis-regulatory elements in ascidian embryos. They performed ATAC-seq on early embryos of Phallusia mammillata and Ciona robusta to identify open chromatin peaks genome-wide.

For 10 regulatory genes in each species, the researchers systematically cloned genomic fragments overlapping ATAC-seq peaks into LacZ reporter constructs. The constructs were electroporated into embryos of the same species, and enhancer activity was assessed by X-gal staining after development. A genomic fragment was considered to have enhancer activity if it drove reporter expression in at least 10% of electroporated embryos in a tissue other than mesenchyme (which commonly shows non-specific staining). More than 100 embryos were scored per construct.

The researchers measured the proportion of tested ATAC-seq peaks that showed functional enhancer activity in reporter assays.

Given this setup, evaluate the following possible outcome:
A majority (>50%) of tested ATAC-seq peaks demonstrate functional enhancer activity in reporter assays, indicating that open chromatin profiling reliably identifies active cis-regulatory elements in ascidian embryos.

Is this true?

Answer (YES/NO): YES